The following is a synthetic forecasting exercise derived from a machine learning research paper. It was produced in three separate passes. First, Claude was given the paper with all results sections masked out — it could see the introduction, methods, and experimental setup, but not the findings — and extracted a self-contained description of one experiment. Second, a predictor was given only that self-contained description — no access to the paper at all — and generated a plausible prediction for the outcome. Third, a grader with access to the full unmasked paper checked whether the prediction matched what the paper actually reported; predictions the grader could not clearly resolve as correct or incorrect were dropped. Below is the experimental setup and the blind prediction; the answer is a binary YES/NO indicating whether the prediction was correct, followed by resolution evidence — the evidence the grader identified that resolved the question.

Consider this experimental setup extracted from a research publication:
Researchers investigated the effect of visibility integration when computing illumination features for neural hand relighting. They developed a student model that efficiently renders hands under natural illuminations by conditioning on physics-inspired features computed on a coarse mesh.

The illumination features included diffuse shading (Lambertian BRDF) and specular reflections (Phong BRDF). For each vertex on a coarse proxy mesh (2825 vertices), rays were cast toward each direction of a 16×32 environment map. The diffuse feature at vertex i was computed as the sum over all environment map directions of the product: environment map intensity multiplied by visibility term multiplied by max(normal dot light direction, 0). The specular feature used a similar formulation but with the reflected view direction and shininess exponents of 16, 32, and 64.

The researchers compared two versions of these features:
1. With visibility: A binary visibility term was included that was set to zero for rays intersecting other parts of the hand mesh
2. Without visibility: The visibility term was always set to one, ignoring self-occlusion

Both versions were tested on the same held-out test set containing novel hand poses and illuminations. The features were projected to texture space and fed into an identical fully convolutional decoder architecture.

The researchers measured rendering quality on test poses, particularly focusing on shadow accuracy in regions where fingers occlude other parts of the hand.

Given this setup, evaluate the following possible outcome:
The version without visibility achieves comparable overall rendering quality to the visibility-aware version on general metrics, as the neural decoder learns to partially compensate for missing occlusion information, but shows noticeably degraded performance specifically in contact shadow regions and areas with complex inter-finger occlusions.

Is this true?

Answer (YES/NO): NO